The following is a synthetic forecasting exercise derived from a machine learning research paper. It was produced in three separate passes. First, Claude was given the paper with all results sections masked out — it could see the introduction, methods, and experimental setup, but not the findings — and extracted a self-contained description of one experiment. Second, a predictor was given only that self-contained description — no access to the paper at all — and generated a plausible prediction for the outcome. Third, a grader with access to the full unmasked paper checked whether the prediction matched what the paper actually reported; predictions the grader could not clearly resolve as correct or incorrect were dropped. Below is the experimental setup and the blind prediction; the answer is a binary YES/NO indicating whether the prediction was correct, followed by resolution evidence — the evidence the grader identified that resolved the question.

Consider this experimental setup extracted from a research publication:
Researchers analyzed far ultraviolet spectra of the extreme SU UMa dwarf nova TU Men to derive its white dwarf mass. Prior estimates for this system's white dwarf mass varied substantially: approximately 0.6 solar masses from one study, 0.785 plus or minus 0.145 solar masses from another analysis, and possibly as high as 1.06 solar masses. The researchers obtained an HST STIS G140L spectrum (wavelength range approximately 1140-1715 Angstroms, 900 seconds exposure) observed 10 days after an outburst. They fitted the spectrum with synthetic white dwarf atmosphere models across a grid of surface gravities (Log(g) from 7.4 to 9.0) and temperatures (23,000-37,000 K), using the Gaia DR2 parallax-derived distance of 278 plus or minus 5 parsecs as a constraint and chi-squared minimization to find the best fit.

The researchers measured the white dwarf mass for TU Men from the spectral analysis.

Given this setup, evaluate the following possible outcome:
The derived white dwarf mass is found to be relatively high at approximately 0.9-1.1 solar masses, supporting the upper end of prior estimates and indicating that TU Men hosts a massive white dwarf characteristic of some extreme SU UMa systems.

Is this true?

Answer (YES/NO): NO